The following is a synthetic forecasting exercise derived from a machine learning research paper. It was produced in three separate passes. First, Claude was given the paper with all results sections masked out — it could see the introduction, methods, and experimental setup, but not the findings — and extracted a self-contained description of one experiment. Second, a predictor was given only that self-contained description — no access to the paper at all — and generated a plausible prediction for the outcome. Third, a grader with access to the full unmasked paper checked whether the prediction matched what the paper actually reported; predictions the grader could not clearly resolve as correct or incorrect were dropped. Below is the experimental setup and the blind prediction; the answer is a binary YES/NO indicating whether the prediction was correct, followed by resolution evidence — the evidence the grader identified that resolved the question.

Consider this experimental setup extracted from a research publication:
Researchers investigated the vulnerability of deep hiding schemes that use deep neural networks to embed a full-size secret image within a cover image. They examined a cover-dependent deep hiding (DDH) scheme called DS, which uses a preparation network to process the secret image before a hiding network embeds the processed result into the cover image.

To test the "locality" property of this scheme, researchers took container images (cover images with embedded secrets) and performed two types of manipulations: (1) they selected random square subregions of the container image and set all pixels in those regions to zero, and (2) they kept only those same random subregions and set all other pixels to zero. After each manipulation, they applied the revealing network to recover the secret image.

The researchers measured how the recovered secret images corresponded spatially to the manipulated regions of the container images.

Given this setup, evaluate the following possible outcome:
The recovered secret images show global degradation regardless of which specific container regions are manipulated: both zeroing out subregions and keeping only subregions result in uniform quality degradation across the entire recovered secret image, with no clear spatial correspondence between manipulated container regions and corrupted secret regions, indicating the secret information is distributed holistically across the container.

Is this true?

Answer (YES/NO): NO